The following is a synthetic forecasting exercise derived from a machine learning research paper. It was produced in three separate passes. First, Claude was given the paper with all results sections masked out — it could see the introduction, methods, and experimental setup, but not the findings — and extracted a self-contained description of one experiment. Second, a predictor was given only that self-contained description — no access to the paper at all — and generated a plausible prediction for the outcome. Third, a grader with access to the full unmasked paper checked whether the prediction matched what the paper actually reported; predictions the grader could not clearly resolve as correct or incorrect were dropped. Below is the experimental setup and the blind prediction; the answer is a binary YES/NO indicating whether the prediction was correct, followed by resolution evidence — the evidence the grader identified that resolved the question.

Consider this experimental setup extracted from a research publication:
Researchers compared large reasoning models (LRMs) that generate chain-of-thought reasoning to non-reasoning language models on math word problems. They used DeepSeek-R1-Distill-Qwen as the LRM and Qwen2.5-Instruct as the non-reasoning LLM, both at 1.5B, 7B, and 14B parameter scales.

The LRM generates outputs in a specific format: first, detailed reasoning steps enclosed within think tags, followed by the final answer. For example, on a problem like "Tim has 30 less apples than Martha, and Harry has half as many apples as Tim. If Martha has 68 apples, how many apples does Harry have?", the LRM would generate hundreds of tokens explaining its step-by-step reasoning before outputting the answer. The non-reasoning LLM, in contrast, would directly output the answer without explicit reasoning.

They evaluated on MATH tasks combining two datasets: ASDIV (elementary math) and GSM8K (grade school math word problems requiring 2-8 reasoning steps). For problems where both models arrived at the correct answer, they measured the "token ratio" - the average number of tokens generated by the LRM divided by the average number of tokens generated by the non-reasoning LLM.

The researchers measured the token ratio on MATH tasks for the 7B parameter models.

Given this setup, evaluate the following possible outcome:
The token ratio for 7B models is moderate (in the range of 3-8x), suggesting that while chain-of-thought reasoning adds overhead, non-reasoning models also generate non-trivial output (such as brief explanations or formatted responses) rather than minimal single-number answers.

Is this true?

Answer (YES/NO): NO